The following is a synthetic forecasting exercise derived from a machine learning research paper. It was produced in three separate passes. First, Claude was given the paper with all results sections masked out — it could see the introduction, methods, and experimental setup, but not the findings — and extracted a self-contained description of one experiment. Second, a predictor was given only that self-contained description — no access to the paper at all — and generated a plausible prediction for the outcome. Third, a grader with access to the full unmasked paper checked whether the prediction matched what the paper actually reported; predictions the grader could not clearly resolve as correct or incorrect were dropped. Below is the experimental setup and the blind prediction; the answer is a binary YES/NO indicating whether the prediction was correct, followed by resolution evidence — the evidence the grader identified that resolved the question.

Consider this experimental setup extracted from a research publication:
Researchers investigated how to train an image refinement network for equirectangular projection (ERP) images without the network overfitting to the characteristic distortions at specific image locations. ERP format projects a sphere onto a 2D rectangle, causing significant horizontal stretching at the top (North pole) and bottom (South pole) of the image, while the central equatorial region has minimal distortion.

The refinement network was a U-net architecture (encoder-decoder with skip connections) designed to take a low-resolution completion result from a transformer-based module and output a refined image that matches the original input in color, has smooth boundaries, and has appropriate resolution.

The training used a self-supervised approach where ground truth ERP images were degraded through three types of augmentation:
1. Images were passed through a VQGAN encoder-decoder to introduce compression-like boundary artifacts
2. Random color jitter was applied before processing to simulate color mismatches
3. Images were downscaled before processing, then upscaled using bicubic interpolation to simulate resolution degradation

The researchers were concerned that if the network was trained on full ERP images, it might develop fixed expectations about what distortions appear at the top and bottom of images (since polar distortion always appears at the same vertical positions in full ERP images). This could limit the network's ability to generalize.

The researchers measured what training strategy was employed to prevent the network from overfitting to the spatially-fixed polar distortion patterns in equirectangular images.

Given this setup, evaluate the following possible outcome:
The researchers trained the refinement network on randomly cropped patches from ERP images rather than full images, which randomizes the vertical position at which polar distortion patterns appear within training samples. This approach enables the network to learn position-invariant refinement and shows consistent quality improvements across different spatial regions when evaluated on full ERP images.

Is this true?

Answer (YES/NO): YES